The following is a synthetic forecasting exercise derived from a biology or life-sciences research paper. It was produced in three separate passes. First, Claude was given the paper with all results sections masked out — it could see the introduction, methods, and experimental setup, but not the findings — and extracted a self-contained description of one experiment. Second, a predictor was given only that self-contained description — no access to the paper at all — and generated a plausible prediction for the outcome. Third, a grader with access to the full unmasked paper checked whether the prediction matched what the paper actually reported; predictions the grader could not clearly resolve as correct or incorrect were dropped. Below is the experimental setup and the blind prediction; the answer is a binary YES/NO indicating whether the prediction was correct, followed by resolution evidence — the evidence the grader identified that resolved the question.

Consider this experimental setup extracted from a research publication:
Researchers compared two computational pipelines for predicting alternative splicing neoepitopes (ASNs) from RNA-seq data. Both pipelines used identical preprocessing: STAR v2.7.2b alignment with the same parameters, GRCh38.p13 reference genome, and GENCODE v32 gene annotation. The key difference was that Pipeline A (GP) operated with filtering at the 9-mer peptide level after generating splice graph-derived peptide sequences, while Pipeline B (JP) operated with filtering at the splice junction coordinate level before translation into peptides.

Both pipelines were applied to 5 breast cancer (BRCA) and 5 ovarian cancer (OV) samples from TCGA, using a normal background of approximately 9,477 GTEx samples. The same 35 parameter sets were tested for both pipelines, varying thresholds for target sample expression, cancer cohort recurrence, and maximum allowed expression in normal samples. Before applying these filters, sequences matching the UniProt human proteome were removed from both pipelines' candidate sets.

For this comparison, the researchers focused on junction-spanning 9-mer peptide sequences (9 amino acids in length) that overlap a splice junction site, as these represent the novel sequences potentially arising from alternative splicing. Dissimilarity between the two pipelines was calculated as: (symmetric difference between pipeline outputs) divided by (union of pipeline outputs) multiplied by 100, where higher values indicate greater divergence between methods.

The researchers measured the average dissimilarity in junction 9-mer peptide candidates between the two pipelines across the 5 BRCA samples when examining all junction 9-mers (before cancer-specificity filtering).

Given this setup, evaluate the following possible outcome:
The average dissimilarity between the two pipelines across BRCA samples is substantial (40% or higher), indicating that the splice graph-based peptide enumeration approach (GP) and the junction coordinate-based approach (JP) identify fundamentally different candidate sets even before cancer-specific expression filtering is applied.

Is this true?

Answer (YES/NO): YES